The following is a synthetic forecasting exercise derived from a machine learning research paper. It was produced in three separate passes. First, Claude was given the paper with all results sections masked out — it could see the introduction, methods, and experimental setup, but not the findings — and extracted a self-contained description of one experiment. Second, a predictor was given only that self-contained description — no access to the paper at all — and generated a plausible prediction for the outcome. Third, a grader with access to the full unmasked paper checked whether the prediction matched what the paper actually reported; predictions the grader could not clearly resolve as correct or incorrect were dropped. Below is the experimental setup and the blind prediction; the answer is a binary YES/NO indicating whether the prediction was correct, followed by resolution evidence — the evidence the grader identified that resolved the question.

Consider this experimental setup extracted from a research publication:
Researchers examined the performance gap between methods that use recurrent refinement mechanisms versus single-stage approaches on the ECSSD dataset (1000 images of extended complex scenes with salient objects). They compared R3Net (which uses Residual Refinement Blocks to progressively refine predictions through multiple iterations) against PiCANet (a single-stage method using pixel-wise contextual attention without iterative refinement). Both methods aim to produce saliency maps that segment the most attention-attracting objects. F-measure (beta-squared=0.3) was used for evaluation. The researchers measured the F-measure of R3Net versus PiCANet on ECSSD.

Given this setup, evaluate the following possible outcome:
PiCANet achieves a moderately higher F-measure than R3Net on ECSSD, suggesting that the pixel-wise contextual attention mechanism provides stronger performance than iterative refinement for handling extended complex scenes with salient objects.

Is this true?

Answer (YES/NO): NO